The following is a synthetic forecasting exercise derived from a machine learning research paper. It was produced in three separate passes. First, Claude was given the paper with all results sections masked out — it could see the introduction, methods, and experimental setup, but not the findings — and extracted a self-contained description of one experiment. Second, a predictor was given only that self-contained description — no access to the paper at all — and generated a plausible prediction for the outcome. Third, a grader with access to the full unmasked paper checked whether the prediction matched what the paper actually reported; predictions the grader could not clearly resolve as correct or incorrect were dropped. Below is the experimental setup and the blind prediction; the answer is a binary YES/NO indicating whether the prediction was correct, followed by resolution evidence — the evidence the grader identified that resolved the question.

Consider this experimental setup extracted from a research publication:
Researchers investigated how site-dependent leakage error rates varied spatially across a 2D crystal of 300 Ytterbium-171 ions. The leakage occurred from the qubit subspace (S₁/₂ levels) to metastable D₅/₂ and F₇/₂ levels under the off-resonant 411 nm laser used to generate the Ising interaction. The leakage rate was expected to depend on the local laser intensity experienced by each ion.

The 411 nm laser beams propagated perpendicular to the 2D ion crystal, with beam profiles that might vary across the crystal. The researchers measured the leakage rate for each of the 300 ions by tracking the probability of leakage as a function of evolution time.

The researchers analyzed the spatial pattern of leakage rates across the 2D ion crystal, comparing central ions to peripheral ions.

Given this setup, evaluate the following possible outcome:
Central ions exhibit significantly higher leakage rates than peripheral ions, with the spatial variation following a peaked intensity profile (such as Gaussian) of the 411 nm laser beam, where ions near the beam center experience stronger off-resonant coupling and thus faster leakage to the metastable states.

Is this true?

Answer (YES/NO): YES